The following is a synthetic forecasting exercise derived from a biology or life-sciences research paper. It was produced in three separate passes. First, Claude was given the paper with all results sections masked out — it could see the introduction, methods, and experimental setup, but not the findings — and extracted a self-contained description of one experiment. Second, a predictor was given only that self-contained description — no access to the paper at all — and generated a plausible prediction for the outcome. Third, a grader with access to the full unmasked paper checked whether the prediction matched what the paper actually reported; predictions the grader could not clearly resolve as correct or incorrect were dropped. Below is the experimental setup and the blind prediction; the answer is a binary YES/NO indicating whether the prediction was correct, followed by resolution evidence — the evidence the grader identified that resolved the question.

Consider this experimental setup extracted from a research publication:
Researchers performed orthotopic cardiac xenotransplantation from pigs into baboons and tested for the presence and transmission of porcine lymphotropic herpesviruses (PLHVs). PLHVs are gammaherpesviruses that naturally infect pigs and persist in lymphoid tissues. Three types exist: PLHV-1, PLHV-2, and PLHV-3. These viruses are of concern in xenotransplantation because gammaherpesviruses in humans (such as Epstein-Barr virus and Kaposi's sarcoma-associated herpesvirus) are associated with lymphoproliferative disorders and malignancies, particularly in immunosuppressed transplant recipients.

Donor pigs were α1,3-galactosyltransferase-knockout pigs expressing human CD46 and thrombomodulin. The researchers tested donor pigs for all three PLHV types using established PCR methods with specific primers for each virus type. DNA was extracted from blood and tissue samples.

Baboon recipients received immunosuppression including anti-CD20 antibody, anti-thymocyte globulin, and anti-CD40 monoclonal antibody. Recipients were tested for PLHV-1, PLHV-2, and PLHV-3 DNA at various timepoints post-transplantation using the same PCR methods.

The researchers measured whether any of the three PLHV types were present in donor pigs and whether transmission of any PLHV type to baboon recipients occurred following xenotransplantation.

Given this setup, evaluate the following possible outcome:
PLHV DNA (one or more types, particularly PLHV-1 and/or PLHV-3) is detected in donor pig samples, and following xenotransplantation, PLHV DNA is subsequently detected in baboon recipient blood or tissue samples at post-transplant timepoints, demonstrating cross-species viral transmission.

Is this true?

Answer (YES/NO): NO